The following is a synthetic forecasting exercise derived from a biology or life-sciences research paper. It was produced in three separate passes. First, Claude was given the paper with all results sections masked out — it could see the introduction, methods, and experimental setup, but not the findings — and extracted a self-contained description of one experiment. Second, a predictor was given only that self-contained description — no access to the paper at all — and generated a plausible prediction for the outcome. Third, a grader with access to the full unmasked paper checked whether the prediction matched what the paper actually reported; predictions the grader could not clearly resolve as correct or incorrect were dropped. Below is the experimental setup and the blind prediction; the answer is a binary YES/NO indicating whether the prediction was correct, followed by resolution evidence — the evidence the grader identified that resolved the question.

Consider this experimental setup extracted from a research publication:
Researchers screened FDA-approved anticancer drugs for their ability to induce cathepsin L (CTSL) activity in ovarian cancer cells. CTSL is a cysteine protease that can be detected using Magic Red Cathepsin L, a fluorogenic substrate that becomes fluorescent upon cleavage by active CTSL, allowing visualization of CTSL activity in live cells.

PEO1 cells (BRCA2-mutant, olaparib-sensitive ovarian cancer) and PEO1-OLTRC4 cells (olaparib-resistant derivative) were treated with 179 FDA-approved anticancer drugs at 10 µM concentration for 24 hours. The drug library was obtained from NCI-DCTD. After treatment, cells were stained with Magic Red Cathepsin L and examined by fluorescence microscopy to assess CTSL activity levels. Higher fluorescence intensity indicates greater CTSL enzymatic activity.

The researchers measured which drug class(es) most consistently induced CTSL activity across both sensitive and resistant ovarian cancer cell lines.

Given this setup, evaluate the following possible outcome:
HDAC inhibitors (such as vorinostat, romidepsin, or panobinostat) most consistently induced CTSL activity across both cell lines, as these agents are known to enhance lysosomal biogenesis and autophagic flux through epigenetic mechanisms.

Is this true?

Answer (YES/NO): NO